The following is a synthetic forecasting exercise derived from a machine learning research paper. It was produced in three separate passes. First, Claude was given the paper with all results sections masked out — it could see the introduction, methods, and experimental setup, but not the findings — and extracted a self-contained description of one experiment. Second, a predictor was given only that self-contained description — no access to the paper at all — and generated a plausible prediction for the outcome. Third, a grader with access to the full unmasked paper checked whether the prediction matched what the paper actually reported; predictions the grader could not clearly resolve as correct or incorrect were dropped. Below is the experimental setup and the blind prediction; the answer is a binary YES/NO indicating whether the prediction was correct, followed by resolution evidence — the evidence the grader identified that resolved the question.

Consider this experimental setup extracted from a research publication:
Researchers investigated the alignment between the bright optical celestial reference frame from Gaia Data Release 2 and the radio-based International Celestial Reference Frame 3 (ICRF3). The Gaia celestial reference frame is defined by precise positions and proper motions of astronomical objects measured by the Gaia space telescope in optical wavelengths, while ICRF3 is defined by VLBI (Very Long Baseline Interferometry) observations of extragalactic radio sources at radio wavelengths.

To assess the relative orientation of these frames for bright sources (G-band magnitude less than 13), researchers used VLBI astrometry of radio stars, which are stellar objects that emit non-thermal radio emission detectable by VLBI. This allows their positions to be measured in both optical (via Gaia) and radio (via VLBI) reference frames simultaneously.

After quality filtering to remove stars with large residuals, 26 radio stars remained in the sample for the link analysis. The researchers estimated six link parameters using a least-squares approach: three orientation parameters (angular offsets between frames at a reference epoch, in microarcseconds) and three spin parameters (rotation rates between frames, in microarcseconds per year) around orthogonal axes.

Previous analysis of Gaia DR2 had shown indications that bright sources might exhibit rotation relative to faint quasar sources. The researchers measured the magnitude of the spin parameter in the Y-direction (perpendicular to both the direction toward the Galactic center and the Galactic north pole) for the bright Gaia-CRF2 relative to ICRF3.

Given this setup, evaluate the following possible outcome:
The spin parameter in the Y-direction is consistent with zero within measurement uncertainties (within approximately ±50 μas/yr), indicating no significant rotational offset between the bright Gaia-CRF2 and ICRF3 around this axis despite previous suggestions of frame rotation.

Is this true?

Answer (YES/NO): YES